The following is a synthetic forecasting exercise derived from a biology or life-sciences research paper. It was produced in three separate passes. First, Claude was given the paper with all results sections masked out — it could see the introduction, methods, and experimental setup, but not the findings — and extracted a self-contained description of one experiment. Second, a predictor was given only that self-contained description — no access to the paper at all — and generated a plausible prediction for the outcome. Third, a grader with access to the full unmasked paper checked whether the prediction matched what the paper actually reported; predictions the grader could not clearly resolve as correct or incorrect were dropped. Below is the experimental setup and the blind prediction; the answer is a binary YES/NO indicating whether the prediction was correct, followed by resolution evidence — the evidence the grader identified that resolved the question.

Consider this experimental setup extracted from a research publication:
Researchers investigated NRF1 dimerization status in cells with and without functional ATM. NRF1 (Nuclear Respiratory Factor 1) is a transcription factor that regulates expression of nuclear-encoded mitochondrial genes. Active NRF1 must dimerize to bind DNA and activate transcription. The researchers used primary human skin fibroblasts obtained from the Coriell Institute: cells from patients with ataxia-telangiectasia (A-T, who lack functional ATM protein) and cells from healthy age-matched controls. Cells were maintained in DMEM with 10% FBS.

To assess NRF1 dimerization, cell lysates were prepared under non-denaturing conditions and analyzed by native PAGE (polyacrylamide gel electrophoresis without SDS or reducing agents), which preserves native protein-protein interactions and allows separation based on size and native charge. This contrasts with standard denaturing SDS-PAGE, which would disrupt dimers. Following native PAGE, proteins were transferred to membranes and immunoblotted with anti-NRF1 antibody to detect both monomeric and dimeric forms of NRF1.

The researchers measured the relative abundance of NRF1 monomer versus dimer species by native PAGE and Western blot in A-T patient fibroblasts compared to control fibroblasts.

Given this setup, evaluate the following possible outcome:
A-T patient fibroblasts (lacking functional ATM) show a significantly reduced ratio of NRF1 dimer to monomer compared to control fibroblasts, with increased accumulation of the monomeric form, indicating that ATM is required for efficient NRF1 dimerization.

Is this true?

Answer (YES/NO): YES